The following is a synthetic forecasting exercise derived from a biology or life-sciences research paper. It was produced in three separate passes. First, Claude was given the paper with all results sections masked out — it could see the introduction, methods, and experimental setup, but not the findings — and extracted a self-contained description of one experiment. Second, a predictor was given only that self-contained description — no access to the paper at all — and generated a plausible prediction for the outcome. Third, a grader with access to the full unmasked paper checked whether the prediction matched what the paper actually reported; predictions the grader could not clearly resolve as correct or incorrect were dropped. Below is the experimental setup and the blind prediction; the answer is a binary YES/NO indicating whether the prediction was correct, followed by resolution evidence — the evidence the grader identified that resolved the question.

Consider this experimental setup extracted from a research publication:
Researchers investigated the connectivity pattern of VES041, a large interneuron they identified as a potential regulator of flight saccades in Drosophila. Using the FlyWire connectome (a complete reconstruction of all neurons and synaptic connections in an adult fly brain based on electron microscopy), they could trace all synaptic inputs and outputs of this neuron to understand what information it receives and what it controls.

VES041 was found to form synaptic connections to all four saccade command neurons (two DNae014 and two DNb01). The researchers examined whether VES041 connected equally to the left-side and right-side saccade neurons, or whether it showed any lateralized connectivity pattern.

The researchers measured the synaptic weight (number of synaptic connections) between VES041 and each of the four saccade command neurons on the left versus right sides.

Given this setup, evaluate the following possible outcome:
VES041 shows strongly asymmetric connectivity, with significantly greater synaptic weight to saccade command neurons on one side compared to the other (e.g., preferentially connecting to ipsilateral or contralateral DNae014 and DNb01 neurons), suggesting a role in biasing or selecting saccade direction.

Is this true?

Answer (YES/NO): NO